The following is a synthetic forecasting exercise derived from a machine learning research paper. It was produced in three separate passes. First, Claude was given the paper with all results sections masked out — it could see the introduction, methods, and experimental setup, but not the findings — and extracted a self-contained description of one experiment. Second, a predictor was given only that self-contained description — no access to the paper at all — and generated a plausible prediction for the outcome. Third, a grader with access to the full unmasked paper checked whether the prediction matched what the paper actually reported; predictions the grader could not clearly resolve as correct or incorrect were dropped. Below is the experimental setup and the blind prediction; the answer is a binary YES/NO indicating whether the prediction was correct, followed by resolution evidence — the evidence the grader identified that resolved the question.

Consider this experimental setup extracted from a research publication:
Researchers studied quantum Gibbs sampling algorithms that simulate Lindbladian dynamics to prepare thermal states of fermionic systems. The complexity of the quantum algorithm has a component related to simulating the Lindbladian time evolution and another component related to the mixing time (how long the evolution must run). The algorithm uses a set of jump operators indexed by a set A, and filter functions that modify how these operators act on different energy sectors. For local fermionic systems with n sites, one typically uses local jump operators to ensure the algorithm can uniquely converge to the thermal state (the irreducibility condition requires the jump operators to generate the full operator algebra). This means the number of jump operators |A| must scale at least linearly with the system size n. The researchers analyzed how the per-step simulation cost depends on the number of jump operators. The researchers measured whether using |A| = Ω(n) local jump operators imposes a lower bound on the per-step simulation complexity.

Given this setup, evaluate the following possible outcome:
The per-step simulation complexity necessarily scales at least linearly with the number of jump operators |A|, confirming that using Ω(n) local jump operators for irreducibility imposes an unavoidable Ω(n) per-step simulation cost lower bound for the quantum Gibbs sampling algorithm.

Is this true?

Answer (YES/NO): NO